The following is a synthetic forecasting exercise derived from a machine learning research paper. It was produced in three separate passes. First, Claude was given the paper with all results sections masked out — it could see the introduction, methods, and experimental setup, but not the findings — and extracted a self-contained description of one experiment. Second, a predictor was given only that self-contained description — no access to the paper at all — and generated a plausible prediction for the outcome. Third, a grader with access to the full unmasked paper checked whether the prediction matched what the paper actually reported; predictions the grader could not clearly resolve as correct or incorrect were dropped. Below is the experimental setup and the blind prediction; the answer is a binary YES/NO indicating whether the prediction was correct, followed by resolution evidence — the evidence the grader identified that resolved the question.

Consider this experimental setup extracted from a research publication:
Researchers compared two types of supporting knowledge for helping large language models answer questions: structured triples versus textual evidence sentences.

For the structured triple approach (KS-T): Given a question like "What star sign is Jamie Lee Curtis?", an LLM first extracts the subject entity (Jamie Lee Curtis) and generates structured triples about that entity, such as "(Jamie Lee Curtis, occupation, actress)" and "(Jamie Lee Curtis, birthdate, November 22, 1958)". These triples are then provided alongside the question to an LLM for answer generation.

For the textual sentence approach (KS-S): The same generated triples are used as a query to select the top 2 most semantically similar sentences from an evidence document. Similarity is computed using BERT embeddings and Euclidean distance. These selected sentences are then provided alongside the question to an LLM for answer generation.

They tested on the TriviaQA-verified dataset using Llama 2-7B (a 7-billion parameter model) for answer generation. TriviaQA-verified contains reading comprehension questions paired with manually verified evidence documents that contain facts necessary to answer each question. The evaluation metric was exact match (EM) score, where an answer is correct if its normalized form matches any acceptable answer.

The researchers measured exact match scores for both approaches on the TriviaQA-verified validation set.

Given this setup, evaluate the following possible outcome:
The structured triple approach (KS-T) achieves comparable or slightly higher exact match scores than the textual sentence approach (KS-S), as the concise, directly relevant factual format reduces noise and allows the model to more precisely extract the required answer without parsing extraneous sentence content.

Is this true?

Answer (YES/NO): NO